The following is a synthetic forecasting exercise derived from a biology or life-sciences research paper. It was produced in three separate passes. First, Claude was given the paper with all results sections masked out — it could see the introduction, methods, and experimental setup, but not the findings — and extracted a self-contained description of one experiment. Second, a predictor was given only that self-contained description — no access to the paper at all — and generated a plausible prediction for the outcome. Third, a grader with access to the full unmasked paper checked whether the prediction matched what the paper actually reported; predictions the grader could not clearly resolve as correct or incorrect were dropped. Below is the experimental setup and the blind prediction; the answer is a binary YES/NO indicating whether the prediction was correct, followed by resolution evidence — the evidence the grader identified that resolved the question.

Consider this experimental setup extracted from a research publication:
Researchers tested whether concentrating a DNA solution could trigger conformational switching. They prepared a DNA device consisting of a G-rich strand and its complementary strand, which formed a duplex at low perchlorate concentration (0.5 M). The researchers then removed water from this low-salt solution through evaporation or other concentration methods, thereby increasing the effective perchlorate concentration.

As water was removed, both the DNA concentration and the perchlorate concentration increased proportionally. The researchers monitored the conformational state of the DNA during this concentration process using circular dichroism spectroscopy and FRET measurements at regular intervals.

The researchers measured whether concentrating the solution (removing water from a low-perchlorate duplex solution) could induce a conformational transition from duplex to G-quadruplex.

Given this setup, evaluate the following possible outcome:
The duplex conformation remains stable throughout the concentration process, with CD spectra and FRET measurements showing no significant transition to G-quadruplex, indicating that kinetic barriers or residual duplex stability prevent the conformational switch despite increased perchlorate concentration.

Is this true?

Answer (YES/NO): NO